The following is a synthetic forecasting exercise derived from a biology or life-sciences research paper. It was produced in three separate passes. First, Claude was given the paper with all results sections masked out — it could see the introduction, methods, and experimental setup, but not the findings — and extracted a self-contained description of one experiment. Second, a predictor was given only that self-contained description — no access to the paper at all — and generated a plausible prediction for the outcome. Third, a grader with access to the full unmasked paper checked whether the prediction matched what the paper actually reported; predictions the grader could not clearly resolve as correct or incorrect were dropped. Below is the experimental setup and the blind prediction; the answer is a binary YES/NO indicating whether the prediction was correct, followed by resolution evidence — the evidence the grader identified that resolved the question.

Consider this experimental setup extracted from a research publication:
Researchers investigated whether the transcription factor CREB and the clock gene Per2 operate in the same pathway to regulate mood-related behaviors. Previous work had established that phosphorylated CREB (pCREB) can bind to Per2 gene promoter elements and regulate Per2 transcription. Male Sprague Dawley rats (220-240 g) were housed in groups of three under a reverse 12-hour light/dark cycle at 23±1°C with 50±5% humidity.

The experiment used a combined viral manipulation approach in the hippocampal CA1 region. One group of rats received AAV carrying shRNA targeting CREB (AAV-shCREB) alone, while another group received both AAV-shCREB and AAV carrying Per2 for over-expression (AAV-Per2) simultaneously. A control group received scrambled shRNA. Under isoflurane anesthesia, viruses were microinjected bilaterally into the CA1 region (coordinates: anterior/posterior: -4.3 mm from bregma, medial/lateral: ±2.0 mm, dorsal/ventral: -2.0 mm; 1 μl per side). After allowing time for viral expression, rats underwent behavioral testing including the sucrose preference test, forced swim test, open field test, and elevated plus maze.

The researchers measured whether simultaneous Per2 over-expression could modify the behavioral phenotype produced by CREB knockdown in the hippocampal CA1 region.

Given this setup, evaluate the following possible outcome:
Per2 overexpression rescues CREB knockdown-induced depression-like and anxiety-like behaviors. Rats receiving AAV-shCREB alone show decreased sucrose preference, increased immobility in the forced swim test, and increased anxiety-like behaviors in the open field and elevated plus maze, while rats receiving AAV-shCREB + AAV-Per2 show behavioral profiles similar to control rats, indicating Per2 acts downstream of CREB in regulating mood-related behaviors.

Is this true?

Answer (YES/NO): NO